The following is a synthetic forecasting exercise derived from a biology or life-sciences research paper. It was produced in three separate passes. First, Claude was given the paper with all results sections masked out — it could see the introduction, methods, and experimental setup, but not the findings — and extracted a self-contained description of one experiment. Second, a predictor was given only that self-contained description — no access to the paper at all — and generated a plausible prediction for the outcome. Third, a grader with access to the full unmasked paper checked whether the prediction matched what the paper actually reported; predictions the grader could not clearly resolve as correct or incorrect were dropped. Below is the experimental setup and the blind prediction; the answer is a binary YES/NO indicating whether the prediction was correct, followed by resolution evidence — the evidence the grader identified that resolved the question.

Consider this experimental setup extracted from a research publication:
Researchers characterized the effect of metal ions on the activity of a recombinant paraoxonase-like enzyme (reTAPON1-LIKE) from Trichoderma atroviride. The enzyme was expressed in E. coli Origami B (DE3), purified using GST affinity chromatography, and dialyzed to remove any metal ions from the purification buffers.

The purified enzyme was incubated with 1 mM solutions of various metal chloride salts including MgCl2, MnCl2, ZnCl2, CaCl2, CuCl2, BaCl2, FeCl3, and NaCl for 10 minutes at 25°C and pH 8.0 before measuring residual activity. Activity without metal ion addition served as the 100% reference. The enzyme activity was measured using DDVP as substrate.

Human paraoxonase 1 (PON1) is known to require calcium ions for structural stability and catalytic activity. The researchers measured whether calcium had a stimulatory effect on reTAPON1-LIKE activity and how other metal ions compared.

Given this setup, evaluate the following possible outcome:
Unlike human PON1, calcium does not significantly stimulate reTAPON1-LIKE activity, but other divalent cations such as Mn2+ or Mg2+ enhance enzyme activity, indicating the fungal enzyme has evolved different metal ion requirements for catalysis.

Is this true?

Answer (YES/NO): NO